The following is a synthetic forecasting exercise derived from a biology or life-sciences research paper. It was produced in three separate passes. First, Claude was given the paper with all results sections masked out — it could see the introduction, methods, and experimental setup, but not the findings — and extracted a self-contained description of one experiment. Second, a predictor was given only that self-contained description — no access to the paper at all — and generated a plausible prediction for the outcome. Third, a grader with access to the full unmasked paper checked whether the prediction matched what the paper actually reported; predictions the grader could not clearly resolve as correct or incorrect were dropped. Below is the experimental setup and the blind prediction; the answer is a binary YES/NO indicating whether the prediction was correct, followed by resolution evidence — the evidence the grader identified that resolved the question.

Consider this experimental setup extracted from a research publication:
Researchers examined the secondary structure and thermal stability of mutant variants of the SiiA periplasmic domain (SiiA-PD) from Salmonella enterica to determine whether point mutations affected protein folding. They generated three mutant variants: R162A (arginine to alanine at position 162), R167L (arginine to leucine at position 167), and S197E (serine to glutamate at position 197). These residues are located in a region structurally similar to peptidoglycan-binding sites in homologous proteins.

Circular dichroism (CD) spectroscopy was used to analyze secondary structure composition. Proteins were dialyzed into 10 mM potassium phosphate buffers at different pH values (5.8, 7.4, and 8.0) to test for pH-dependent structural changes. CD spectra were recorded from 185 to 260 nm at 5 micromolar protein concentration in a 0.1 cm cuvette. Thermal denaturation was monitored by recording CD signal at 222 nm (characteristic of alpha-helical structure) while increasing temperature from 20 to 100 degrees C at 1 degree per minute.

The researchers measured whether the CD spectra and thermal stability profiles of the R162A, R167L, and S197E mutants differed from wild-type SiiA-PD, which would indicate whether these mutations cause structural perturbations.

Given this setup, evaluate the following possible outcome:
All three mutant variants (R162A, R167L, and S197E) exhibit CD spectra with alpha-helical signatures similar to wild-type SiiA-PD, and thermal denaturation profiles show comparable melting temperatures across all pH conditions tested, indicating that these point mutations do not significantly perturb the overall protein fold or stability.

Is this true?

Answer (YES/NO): NO